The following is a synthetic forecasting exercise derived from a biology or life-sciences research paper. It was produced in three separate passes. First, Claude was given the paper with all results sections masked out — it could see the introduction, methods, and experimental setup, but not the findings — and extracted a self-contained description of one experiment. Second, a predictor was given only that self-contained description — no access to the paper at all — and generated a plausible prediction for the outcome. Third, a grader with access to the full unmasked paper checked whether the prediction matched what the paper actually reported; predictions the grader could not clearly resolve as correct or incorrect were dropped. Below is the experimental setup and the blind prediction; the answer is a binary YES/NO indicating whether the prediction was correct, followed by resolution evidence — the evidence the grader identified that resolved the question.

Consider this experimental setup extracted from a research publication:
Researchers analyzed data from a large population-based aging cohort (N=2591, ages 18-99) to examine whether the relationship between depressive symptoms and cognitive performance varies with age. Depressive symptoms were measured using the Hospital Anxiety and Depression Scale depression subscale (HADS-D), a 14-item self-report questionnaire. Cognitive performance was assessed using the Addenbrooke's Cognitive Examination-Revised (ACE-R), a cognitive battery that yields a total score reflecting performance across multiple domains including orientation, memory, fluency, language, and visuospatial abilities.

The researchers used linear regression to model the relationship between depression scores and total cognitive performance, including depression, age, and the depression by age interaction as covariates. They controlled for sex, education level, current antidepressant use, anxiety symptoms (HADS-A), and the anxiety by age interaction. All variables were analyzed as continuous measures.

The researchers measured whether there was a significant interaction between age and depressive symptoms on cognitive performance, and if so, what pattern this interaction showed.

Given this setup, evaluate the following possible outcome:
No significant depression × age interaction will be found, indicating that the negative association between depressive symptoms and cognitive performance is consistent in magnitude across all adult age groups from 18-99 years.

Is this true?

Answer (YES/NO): NO